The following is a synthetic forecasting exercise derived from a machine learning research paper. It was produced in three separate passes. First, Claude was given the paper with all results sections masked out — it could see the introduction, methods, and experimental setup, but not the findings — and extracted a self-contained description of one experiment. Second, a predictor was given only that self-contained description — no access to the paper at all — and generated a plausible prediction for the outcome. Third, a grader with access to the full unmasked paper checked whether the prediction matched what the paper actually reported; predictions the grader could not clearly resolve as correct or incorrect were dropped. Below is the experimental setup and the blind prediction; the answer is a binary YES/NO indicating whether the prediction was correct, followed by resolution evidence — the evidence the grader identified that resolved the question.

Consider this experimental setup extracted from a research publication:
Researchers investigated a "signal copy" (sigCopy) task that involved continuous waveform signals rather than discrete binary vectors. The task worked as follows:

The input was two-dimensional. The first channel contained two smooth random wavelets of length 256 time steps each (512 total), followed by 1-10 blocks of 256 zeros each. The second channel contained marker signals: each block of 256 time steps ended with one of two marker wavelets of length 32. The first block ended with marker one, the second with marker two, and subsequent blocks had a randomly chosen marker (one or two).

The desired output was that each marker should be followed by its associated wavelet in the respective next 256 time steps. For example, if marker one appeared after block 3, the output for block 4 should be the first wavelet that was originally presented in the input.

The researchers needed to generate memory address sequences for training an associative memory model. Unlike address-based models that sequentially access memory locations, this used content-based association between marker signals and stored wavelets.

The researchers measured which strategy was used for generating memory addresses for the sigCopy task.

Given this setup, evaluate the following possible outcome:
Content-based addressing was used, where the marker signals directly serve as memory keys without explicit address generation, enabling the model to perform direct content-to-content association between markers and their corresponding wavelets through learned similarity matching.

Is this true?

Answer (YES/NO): NO